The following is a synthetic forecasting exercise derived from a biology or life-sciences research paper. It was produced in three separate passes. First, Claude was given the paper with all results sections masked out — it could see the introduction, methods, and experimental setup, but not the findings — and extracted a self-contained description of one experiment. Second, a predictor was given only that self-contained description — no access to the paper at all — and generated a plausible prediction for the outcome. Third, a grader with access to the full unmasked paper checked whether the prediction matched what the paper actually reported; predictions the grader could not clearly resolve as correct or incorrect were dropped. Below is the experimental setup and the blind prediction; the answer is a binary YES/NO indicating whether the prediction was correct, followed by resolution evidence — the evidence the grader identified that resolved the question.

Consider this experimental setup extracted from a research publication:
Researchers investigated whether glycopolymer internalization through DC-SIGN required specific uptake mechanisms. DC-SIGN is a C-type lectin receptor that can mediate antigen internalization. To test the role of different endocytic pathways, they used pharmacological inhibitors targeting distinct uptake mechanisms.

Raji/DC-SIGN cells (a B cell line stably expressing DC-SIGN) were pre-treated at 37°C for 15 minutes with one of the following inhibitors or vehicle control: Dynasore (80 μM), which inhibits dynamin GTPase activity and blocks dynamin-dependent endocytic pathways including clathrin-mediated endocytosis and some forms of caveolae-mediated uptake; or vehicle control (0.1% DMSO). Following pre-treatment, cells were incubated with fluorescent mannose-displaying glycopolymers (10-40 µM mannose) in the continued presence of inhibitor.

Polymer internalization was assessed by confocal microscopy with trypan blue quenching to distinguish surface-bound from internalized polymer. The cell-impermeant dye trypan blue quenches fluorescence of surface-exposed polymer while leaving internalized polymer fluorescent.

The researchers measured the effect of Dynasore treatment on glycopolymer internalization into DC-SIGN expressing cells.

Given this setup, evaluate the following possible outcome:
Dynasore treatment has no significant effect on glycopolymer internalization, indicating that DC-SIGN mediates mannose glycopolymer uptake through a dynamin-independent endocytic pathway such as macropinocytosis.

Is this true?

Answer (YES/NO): NO